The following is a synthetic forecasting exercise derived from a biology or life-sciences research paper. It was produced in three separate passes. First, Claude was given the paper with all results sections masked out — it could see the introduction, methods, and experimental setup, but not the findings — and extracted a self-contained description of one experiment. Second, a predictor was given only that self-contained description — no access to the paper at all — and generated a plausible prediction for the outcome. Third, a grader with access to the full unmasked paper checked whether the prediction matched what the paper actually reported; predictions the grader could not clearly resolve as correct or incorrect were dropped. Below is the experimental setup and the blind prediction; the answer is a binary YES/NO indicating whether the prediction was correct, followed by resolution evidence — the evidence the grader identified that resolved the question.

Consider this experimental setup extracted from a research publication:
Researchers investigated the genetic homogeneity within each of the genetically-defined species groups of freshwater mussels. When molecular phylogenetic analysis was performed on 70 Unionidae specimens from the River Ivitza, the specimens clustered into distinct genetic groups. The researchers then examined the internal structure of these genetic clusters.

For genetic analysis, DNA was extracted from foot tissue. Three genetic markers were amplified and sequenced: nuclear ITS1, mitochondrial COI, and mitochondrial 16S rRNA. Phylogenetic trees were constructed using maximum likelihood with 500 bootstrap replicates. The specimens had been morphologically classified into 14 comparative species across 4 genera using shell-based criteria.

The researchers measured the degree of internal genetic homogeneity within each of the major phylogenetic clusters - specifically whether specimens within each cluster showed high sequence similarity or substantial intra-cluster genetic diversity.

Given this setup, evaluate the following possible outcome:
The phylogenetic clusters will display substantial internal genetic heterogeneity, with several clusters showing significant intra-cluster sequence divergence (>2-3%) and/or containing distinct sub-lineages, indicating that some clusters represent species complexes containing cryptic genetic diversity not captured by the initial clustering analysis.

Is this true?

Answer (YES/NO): NO